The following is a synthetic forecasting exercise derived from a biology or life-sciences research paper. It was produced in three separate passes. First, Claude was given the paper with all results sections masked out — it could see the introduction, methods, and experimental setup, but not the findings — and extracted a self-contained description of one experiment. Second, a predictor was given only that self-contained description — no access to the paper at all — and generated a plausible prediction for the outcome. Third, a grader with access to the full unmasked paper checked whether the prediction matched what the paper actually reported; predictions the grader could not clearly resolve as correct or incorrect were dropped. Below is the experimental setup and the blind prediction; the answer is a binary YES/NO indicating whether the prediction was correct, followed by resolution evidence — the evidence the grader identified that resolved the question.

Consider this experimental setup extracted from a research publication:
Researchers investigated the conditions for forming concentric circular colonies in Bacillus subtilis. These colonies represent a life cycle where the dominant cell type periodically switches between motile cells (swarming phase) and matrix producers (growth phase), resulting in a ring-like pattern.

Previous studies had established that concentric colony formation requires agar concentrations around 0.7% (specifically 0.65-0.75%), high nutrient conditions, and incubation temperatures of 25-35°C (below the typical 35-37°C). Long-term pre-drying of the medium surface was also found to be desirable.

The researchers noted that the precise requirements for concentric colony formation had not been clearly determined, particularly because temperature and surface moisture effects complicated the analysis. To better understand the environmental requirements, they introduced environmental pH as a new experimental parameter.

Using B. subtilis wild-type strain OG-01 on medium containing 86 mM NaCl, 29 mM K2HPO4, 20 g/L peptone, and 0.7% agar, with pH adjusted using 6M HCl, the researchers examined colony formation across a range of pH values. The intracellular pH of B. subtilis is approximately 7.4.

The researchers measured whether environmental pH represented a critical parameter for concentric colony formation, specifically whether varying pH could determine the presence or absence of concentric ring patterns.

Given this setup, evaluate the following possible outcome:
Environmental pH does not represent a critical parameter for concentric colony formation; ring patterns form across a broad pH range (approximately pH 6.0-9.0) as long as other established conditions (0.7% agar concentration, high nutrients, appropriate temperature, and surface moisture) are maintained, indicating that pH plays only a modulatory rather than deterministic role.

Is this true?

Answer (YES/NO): NO